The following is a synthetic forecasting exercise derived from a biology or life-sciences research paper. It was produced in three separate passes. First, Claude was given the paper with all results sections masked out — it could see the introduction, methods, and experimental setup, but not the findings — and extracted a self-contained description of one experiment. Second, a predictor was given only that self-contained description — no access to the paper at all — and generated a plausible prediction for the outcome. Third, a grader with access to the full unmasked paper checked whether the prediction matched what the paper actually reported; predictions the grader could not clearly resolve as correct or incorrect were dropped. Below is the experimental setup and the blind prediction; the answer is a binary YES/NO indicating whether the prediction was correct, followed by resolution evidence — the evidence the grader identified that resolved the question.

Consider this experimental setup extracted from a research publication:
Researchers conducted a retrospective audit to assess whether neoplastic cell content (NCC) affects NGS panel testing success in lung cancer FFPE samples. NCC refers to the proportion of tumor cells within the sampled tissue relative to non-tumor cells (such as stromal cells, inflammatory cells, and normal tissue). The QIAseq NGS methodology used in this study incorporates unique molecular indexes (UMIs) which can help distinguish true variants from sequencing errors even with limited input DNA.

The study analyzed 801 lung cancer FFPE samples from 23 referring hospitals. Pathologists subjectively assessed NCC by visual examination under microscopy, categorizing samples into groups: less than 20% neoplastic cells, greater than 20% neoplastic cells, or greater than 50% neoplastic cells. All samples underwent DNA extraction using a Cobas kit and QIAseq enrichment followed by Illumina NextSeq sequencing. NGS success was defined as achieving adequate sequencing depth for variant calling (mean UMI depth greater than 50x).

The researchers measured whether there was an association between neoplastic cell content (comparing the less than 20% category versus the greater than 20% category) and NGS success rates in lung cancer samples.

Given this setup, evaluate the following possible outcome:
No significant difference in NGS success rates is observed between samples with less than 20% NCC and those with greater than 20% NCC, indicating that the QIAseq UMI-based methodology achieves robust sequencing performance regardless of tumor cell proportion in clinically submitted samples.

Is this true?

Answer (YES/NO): NO